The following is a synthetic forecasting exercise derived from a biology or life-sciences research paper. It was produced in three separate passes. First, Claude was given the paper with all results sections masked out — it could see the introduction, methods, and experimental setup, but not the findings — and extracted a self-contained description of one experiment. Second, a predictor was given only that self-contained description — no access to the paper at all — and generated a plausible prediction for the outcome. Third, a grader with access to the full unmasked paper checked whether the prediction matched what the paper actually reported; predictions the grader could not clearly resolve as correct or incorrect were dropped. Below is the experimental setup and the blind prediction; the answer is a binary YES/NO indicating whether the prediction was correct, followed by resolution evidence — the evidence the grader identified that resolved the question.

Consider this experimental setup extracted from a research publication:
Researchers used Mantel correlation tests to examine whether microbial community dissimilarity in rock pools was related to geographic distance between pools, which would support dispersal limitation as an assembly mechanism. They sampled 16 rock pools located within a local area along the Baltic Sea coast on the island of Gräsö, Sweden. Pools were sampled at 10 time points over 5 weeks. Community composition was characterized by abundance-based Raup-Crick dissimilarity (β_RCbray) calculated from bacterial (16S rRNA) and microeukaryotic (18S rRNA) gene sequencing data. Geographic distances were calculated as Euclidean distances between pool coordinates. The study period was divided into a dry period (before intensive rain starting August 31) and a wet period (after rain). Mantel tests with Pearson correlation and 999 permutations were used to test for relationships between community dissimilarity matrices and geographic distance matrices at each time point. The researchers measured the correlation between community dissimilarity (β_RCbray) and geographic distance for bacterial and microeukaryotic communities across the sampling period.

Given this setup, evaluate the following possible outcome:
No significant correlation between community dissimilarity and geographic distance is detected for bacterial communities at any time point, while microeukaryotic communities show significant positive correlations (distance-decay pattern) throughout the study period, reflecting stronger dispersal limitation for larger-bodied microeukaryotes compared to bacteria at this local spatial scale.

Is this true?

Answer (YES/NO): NO